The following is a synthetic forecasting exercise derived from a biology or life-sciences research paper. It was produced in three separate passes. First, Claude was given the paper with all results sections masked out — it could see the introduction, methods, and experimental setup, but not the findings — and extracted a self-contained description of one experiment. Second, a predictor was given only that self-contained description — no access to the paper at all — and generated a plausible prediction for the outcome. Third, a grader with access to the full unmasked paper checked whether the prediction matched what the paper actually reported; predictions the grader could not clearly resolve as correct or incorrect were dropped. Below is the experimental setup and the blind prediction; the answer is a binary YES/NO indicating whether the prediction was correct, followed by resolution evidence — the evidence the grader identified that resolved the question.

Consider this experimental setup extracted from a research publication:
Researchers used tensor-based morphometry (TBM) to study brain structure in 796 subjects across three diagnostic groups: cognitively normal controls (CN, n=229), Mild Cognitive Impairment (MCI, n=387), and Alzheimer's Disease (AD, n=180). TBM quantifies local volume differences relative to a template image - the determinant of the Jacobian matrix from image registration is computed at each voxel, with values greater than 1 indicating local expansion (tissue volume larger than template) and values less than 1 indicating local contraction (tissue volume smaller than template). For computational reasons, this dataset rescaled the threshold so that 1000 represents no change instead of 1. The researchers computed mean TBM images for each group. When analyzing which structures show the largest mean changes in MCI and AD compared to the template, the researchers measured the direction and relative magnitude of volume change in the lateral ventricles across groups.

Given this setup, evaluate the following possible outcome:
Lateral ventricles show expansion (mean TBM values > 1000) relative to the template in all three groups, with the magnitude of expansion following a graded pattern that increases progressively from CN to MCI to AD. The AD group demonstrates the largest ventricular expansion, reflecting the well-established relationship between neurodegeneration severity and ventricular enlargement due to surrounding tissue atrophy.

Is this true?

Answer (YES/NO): YES